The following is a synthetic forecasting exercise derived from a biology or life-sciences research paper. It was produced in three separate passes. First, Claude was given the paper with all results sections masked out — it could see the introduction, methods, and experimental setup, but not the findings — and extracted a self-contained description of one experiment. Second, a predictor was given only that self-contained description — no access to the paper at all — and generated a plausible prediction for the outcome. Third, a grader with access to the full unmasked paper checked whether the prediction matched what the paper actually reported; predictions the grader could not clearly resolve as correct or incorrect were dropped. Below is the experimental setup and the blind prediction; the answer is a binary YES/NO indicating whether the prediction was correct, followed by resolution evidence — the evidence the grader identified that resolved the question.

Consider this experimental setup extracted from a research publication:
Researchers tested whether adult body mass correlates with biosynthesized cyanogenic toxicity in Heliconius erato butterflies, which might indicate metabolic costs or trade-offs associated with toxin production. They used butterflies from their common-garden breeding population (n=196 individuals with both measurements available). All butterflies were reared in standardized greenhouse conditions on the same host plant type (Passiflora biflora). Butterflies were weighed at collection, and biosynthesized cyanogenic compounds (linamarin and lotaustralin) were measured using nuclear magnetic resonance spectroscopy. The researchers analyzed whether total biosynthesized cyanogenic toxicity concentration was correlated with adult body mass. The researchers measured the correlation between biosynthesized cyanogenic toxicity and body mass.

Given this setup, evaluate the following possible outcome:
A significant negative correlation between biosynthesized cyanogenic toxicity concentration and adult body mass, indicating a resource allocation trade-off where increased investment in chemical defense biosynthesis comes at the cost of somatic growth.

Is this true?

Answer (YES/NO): NO